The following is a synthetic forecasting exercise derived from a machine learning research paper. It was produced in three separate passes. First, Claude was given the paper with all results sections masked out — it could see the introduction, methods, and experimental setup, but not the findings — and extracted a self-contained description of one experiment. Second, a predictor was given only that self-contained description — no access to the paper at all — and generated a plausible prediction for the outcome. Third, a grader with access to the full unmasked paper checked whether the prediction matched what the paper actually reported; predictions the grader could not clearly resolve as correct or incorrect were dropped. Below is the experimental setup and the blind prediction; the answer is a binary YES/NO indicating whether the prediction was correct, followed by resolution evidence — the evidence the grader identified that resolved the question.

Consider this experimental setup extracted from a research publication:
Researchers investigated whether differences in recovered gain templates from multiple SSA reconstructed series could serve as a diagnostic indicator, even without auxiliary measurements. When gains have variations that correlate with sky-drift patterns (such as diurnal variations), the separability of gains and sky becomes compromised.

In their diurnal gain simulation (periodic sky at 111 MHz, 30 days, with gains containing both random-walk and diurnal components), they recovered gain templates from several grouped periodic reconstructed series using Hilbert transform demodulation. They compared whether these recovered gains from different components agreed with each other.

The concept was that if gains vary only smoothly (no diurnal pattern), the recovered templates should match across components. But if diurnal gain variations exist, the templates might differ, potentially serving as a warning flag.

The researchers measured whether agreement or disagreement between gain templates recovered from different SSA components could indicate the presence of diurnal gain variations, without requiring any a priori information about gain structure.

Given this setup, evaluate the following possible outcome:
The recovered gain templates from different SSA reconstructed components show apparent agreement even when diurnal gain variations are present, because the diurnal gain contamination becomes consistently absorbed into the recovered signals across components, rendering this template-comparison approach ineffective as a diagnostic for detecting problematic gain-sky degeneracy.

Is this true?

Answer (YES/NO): NO